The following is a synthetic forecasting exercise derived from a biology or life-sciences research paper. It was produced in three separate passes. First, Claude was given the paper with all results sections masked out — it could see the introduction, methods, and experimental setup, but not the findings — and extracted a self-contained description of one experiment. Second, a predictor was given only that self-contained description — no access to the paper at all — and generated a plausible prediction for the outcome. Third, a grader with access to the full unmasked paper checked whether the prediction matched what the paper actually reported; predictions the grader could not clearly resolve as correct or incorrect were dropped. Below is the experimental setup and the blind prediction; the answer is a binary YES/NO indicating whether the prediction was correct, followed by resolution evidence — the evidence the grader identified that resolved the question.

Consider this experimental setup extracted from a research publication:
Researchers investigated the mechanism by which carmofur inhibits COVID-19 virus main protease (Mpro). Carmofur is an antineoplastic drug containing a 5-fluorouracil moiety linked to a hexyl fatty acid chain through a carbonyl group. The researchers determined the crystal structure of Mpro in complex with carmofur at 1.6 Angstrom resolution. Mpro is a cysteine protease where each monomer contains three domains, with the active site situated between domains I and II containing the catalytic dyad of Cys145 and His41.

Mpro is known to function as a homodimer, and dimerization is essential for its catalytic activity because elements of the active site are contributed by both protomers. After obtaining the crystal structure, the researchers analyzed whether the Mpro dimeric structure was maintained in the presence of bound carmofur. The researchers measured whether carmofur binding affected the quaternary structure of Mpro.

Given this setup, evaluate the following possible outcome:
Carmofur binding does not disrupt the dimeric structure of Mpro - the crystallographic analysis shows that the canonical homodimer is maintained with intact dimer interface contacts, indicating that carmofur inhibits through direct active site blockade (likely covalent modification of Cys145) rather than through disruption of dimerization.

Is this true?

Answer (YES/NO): YES